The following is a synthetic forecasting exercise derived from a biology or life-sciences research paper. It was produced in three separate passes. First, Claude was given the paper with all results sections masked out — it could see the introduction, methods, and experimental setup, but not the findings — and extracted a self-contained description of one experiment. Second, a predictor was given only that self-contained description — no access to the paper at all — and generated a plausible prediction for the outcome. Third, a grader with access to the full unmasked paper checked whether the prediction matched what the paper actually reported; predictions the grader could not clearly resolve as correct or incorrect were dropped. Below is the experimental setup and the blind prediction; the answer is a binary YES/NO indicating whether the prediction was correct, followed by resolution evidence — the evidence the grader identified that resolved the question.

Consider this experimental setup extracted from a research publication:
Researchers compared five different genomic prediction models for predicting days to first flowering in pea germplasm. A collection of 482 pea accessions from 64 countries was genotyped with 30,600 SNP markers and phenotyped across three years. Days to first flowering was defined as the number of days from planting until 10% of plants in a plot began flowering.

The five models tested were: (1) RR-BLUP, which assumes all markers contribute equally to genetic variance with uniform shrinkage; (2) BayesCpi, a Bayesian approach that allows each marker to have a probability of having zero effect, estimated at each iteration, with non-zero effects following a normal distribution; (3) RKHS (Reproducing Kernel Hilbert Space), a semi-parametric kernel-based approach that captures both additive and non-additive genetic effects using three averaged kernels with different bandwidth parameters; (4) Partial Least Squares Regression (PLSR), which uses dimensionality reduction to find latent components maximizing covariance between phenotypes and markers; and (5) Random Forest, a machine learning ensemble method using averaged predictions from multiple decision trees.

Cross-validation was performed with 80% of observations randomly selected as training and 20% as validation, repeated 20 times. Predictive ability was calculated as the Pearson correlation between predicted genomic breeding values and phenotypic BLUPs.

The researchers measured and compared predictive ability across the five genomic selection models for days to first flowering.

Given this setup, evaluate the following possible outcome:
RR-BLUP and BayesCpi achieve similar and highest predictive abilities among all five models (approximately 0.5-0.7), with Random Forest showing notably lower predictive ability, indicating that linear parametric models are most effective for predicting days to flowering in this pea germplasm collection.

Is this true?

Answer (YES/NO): NO